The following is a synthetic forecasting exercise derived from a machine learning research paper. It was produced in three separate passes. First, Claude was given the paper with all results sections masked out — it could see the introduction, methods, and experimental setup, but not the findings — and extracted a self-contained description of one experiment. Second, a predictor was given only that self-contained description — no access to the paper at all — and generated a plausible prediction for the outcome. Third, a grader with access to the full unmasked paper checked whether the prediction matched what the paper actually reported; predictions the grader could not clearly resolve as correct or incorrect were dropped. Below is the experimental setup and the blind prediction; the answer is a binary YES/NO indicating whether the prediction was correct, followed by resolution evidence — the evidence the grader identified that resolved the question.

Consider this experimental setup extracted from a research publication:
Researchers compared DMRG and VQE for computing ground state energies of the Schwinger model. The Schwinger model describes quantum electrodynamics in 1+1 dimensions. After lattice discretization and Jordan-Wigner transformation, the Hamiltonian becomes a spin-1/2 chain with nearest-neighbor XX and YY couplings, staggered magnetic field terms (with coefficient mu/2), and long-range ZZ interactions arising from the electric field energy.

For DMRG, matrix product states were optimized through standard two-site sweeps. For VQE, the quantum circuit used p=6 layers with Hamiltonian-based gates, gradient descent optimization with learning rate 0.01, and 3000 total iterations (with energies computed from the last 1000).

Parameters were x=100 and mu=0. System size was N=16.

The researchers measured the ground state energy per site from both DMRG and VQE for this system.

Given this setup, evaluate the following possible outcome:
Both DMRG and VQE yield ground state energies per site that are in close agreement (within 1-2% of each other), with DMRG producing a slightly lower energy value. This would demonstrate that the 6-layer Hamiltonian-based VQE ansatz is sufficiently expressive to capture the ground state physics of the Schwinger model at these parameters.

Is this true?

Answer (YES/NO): YES